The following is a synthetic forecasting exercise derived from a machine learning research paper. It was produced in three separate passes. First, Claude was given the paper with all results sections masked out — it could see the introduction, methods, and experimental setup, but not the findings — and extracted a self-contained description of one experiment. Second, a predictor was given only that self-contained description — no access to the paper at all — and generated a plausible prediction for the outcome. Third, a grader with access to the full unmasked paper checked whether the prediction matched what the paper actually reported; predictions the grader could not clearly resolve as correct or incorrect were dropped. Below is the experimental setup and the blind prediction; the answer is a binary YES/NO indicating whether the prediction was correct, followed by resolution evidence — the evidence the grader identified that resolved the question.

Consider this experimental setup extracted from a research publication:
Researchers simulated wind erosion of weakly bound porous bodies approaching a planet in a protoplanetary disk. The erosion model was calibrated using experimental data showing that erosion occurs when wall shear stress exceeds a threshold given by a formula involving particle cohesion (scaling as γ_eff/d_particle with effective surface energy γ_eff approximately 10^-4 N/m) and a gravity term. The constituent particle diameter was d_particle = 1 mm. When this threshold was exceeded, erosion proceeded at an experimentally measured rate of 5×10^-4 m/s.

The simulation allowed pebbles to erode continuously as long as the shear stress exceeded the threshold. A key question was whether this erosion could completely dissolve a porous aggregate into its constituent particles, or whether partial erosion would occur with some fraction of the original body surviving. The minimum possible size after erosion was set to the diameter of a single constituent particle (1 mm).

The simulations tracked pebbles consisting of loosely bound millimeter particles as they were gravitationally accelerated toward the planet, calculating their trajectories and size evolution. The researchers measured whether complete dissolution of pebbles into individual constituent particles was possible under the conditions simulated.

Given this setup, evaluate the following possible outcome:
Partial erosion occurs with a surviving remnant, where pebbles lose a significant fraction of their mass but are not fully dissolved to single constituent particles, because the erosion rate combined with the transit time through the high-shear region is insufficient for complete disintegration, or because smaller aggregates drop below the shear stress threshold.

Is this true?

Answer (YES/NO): NO